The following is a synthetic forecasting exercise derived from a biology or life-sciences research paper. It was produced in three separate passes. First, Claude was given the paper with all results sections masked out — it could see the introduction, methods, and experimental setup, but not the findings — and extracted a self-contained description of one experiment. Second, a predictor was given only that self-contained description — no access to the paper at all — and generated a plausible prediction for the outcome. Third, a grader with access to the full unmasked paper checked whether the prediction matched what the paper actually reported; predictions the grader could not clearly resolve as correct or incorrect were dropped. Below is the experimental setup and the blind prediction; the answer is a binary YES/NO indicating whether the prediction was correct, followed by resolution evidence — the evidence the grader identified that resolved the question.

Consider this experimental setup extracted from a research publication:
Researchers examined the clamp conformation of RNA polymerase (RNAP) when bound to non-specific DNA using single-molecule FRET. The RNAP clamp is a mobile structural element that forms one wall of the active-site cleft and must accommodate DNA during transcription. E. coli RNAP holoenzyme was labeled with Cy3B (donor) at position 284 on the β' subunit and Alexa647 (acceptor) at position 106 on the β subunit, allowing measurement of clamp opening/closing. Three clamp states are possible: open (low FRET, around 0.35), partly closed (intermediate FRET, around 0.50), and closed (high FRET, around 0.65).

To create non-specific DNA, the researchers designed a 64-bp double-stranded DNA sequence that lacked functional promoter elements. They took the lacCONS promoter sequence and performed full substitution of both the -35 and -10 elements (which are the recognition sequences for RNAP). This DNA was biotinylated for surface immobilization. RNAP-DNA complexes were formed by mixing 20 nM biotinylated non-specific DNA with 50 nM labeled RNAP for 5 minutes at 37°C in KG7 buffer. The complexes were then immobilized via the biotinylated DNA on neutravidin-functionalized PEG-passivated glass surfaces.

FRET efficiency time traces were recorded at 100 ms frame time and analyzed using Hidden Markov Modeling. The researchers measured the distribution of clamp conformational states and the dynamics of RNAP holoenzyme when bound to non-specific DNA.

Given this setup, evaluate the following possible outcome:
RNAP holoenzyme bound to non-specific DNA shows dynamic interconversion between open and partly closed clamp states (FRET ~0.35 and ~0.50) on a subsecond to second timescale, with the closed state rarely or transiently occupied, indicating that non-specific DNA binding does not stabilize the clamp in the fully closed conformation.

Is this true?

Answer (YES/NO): NO